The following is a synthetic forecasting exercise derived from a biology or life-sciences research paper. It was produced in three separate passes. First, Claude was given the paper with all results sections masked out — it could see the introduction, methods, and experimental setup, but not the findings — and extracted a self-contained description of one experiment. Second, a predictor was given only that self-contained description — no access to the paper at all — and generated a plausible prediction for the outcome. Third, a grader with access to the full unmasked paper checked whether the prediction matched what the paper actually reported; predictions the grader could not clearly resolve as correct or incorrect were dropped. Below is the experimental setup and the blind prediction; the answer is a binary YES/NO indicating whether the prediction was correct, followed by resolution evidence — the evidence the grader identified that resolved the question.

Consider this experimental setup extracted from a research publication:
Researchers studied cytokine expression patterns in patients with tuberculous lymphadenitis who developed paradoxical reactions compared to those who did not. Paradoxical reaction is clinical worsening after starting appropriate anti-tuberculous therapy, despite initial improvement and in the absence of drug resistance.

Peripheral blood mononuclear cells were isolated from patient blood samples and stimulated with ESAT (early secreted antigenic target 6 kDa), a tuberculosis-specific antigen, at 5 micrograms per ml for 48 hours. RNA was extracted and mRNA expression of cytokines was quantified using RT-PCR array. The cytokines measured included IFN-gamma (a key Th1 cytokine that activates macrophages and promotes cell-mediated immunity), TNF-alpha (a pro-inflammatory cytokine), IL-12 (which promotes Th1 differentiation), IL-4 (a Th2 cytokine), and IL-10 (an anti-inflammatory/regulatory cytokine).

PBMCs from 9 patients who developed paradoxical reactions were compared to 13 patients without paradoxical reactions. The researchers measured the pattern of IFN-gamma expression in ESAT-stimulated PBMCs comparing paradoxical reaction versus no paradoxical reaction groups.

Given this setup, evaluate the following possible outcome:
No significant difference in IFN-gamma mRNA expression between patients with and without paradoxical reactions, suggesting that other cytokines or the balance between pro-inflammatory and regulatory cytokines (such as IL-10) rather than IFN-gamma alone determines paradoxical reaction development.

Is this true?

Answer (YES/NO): YES